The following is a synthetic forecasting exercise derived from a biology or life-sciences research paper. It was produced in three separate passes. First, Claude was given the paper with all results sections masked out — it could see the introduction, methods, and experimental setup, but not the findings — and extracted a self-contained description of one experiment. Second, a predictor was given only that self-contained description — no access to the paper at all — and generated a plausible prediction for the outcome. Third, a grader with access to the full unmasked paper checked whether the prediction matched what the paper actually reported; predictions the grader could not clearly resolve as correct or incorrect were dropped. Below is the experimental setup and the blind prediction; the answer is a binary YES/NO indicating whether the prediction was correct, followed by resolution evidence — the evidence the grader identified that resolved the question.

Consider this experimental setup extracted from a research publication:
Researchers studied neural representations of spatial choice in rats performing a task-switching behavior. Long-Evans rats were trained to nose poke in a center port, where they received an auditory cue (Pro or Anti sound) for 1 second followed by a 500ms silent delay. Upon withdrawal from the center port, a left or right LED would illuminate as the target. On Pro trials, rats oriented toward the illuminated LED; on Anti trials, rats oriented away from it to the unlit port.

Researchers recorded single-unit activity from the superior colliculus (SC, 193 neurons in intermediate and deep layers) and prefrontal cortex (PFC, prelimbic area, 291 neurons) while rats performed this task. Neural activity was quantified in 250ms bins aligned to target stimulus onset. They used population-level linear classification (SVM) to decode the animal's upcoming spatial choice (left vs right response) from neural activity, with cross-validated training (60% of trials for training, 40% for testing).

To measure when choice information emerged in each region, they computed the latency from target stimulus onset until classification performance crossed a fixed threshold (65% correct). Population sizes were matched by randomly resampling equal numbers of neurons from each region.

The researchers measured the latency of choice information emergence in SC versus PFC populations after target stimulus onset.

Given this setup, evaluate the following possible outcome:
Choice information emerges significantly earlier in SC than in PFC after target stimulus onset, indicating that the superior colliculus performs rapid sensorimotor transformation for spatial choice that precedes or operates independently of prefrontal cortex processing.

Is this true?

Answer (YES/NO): YES